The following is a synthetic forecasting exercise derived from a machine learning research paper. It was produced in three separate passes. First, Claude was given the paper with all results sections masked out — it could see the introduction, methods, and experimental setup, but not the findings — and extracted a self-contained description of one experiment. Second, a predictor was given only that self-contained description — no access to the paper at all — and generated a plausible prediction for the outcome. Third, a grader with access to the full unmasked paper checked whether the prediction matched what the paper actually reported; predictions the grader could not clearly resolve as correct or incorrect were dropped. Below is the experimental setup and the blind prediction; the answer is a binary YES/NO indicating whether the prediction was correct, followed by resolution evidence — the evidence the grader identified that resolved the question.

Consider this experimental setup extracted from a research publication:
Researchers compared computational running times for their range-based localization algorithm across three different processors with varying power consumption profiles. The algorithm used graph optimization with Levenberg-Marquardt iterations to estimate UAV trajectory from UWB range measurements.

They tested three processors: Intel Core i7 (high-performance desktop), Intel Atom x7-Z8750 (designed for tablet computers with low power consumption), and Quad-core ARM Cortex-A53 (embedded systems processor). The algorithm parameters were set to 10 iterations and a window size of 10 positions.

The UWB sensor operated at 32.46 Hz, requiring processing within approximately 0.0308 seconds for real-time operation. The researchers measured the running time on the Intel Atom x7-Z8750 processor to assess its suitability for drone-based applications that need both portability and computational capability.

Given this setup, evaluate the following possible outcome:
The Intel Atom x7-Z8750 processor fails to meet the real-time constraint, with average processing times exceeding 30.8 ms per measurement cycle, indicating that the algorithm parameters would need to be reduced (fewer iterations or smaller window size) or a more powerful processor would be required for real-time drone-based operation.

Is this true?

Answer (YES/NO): NO